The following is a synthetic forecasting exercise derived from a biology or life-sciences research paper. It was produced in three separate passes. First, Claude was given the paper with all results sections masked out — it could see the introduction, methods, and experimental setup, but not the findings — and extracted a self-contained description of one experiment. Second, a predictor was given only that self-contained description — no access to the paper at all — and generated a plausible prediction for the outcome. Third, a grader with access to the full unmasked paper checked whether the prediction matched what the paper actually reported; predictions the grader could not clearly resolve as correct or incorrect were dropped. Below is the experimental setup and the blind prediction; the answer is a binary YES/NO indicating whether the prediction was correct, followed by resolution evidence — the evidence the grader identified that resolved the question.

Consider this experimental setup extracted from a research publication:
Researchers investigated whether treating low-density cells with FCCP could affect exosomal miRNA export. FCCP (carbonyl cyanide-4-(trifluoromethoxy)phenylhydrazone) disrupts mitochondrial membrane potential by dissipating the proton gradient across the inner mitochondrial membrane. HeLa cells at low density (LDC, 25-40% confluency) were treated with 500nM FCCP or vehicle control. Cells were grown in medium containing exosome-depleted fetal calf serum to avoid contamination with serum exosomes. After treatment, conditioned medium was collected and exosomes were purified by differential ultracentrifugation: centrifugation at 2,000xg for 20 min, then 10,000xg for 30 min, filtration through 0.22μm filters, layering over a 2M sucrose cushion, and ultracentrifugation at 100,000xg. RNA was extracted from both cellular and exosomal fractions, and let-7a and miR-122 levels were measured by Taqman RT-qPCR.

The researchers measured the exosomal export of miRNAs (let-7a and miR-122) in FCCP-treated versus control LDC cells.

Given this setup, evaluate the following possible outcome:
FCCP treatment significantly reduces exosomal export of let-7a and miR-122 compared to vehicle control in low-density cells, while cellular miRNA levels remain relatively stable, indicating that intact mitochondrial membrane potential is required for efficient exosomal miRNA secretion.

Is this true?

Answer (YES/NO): NO